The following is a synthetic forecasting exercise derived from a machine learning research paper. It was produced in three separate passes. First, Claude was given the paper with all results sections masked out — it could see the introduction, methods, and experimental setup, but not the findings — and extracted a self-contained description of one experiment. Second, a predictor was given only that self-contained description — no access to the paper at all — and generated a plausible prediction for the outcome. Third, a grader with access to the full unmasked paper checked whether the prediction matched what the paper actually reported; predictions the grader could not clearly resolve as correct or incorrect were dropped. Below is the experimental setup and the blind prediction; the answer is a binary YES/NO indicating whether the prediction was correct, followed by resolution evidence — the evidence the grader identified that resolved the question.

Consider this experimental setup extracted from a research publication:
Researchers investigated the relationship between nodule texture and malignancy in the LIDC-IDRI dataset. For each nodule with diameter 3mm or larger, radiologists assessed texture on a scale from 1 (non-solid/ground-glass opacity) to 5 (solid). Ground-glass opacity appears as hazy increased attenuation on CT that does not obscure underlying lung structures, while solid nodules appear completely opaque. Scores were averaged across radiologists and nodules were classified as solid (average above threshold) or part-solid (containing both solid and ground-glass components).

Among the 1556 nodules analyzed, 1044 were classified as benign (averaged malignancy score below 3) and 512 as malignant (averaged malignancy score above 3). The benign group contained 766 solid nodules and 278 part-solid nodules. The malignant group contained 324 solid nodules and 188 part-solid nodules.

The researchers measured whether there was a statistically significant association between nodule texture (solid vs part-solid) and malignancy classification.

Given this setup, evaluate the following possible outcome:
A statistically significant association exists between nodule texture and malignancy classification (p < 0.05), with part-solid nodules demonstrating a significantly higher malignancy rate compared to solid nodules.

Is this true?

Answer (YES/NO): YES